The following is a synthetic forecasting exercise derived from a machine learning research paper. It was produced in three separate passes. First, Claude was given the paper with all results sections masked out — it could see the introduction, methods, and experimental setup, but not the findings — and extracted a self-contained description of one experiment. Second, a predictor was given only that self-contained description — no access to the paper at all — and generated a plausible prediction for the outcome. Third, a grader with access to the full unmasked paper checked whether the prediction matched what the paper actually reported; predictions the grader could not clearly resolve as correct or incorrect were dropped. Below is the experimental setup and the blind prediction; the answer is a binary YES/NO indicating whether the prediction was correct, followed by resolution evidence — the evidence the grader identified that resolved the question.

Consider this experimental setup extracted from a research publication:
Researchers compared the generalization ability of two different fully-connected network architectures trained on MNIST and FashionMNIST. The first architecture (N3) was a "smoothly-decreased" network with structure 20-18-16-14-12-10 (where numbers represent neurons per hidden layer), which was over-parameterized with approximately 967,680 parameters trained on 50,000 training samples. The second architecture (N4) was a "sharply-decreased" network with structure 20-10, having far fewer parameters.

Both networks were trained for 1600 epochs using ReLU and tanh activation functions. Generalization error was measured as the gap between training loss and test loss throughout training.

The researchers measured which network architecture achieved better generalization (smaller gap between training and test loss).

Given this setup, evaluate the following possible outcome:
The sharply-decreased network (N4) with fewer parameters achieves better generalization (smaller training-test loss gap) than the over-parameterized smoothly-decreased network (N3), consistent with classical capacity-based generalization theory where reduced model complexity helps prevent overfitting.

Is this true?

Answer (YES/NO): NO